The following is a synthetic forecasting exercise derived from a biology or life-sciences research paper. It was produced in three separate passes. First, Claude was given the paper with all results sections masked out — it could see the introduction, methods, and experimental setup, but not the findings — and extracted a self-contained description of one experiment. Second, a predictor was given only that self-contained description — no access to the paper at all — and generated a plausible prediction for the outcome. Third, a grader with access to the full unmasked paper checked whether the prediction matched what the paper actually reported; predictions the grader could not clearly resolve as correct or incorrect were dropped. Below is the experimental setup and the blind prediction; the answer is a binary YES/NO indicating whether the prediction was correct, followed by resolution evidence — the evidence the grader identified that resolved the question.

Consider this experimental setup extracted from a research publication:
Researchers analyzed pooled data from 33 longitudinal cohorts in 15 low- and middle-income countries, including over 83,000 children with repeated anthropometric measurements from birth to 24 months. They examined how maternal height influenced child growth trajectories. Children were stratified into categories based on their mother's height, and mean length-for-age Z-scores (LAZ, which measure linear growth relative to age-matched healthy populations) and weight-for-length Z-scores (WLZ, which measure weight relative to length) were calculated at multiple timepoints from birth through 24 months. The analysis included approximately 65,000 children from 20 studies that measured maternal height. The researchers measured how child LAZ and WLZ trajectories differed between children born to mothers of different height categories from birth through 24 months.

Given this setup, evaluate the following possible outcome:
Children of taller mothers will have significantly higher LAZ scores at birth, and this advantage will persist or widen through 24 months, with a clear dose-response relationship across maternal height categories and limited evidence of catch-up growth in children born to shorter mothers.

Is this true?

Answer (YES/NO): YES